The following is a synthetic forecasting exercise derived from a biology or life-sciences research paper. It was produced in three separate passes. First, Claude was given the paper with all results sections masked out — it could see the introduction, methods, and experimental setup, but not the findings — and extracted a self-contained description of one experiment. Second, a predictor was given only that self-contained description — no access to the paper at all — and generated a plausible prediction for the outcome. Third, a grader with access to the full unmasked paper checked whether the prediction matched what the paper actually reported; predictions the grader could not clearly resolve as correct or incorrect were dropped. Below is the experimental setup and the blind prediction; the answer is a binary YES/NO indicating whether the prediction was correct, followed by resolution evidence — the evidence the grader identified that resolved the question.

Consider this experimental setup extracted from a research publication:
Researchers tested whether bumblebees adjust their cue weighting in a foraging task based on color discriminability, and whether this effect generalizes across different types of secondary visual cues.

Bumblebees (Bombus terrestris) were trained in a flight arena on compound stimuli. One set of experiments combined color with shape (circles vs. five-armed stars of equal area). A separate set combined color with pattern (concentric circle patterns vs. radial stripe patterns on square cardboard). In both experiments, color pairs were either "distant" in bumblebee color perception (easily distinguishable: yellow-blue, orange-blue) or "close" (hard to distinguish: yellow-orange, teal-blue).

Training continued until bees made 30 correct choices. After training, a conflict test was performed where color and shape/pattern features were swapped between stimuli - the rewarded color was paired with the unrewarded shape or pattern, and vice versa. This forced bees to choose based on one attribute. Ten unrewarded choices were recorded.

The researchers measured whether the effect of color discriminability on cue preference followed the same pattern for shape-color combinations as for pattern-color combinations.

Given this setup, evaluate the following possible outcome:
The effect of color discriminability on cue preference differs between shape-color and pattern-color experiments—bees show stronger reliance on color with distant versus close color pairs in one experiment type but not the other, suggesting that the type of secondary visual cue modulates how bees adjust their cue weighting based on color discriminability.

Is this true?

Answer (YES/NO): NO